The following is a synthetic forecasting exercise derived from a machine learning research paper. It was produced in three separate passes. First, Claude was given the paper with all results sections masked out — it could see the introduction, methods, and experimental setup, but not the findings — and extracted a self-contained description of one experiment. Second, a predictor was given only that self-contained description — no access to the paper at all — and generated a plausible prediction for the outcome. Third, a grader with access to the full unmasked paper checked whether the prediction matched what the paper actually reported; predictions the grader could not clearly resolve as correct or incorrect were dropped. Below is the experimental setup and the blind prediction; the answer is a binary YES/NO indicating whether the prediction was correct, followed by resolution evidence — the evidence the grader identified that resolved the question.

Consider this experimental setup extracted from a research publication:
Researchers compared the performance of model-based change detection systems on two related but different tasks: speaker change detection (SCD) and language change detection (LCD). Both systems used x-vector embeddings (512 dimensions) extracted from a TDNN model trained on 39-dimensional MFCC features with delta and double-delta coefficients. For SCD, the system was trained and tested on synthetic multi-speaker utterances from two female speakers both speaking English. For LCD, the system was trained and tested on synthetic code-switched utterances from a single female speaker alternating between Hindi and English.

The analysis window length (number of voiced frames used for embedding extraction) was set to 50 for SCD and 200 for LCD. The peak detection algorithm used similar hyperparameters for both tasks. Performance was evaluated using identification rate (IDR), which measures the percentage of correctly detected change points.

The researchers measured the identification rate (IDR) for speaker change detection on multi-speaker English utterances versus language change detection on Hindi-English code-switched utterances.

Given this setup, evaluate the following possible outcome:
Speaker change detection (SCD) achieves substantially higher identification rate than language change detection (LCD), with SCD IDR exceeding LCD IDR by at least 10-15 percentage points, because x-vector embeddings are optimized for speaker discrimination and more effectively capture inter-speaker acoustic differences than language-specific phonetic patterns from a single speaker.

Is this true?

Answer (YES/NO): NO